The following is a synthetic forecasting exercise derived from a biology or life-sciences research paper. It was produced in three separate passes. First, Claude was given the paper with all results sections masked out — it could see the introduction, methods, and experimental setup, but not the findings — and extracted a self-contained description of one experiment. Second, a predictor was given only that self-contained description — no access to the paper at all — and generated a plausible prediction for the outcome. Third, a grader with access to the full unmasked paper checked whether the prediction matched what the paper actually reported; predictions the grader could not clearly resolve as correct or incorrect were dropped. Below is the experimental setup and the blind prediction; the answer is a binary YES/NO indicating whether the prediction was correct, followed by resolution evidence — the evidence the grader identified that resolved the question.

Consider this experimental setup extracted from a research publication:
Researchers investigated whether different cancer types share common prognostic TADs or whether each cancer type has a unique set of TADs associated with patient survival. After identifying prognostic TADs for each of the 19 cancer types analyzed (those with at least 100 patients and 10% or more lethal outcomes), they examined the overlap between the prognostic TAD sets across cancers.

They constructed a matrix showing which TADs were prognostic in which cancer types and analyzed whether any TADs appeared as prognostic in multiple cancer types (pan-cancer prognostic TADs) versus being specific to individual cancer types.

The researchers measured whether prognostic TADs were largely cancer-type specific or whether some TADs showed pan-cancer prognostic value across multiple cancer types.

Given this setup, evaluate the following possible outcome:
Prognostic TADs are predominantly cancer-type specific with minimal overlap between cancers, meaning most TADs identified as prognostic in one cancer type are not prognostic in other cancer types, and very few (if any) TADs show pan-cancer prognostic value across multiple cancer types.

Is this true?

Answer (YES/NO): YES